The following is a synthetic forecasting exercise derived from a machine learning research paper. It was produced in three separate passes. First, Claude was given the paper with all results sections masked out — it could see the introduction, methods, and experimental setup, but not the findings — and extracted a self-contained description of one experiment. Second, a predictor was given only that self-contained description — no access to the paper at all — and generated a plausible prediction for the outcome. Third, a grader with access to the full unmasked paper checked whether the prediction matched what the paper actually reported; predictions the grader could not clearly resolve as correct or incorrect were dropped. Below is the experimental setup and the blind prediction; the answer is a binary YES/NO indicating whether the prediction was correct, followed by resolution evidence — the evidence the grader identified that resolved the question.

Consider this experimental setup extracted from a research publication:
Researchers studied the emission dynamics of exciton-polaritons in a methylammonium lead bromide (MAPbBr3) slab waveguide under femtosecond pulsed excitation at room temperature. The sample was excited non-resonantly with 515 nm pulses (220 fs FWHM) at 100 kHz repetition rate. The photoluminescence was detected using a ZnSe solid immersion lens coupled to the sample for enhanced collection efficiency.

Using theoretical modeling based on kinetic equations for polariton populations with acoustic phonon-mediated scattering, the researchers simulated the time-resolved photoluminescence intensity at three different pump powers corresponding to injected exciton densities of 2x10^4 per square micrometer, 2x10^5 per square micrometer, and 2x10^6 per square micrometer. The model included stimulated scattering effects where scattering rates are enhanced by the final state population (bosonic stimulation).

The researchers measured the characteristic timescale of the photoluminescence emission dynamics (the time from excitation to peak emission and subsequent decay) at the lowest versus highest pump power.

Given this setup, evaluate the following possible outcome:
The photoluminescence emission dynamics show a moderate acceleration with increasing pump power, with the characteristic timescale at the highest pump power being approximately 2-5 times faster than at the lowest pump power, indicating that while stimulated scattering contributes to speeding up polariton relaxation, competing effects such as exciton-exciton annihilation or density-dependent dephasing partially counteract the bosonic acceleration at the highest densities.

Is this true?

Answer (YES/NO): NO